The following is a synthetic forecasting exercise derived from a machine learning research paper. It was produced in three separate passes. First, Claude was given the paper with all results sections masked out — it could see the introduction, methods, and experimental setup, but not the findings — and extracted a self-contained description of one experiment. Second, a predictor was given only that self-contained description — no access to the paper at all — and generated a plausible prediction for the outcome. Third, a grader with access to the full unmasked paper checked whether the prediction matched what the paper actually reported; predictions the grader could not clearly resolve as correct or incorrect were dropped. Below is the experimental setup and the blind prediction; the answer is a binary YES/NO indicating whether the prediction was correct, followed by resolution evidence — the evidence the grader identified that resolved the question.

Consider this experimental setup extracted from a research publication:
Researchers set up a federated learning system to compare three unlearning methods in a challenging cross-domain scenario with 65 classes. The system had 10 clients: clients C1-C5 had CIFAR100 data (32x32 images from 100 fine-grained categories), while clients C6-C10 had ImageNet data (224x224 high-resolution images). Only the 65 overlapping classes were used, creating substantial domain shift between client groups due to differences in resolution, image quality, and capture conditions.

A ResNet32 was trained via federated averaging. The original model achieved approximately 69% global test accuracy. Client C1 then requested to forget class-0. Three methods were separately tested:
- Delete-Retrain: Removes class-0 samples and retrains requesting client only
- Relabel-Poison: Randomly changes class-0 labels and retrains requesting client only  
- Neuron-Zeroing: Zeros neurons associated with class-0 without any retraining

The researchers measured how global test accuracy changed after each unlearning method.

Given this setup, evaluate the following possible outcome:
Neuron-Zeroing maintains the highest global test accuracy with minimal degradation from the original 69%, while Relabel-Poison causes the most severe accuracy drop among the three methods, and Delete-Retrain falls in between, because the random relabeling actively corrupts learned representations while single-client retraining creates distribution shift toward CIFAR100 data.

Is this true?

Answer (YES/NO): NO